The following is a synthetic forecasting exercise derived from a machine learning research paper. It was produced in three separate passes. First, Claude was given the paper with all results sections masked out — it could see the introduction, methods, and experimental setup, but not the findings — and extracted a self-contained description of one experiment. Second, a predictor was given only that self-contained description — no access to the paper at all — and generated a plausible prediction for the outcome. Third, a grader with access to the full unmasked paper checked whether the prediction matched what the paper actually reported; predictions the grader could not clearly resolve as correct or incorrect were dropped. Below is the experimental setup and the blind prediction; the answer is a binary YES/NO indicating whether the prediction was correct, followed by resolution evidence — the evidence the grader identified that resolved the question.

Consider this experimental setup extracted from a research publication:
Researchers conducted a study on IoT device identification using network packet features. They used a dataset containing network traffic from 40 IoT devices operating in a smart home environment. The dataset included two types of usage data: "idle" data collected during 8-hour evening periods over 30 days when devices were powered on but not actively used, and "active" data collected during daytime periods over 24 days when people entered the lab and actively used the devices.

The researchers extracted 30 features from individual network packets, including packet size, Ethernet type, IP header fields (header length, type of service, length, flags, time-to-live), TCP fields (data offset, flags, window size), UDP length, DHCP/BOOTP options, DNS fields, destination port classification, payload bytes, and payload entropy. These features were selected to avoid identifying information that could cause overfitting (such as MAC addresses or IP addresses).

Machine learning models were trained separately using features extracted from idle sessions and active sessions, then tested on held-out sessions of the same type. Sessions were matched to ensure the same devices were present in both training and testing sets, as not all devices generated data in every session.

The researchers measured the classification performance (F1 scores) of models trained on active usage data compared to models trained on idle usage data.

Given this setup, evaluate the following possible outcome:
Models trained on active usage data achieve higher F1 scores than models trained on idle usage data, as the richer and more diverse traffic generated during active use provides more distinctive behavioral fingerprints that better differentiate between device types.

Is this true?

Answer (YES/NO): YES